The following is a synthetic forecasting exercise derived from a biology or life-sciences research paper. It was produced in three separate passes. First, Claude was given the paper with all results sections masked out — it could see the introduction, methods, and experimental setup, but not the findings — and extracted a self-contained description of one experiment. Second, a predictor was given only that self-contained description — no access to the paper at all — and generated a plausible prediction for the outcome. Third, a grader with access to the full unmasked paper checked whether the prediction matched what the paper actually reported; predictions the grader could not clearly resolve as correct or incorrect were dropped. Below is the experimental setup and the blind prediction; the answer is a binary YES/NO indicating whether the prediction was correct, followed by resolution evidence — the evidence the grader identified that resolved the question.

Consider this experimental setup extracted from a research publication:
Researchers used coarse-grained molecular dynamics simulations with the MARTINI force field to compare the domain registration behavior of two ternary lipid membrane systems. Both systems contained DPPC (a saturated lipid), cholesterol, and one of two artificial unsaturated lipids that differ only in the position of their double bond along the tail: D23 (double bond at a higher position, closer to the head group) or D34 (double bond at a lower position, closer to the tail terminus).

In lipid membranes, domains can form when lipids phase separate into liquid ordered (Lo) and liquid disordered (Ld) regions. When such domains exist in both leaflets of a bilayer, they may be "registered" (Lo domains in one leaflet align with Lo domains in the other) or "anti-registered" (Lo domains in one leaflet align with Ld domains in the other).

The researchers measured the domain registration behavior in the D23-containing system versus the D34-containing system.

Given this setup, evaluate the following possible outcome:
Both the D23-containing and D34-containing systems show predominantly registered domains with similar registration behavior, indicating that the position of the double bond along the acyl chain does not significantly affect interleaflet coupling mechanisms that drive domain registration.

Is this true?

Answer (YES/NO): NO